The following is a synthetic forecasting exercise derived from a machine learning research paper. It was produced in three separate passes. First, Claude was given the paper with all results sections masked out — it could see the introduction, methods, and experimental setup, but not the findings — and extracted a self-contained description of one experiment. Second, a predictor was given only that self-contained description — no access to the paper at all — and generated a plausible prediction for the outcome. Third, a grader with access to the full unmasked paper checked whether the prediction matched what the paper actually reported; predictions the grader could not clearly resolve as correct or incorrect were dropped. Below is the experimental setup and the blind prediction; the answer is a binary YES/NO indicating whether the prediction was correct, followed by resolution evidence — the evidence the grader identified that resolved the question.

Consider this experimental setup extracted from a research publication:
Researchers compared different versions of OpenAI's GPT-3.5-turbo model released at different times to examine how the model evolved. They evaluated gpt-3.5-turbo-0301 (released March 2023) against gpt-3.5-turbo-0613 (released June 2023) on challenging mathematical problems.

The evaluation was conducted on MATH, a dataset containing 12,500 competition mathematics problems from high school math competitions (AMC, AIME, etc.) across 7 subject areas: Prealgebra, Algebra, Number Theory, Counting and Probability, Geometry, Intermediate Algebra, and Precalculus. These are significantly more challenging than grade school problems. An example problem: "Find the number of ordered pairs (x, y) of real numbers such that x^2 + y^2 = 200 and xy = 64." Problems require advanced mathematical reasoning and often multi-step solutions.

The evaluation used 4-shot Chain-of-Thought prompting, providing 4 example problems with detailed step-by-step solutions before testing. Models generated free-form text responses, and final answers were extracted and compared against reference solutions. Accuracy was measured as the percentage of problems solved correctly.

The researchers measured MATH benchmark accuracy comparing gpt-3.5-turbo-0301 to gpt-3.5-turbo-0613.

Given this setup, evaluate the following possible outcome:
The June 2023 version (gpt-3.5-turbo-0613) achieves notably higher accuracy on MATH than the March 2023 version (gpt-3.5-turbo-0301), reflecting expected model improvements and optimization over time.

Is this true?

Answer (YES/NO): NO